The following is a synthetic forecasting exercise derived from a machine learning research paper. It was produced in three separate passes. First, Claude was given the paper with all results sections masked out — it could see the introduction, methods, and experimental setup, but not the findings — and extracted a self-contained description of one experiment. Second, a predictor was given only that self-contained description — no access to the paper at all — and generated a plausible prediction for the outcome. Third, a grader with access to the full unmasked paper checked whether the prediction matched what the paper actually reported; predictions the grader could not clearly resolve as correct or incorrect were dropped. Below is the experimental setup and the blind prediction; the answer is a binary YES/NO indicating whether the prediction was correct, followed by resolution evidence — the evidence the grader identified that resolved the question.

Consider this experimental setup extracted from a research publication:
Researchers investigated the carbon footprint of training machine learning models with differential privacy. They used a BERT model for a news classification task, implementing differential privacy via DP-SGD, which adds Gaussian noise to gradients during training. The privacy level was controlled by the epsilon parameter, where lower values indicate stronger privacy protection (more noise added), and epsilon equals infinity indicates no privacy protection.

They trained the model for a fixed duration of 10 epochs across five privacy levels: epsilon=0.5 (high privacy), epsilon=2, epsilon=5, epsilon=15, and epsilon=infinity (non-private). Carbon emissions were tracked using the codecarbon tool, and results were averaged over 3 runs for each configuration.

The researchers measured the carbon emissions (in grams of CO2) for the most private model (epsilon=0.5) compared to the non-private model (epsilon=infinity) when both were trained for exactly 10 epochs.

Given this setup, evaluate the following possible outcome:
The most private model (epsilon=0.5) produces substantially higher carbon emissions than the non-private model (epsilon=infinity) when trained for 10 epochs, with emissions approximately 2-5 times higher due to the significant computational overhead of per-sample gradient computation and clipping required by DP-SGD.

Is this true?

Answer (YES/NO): NO